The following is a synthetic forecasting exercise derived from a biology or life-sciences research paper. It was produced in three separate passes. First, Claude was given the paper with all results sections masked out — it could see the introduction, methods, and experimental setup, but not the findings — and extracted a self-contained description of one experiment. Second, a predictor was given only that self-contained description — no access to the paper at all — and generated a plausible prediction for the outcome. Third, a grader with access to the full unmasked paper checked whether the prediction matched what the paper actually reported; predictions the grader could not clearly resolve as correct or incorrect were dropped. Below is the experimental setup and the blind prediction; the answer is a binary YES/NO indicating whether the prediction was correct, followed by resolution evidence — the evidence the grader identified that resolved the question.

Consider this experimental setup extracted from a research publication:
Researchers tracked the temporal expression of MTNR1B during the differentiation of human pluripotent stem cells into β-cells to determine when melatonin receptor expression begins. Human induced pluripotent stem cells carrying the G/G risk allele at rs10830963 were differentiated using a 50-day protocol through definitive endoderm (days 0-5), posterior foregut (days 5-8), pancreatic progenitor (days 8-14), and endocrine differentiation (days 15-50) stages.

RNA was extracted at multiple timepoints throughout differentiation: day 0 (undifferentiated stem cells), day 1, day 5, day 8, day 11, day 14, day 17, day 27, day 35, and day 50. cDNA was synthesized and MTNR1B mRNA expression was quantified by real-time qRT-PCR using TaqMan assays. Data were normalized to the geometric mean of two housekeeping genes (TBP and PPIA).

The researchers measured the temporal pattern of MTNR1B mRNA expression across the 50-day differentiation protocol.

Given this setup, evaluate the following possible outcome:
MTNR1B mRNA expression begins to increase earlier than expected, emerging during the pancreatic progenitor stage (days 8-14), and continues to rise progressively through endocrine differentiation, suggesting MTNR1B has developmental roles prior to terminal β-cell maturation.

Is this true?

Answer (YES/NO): NO